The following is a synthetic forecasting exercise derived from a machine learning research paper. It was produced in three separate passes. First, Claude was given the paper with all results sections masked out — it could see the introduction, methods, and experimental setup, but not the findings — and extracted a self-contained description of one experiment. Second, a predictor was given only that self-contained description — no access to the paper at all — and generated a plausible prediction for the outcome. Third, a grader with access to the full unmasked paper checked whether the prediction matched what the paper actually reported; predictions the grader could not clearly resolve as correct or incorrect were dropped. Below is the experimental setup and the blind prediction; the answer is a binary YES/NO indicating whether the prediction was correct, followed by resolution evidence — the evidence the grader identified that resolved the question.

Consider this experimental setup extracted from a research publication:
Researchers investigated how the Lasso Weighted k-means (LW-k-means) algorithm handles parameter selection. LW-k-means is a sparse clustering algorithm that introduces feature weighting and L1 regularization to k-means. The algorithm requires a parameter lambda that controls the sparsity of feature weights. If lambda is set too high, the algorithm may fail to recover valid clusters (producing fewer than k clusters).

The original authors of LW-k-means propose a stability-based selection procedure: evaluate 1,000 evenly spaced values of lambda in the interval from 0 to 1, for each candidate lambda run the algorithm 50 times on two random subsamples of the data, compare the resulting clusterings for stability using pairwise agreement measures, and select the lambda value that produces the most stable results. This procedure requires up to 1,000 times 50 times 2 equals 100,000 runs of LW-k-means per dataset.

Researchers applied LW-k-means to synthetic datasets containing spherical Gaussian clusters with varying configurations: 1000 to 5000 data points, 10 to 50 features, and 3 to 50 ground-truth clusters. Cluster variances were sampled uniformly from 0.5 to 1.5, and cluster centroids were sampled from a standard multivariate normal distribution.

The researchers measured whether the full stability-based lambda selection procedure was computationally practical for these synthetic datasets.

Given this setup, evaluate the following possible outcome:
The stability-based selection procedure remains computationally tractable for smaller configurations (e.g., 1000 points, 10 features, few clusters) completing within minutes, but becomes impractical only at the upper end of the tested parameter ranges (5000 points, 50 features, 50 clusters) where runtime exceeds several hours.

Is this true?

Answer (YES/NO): NO